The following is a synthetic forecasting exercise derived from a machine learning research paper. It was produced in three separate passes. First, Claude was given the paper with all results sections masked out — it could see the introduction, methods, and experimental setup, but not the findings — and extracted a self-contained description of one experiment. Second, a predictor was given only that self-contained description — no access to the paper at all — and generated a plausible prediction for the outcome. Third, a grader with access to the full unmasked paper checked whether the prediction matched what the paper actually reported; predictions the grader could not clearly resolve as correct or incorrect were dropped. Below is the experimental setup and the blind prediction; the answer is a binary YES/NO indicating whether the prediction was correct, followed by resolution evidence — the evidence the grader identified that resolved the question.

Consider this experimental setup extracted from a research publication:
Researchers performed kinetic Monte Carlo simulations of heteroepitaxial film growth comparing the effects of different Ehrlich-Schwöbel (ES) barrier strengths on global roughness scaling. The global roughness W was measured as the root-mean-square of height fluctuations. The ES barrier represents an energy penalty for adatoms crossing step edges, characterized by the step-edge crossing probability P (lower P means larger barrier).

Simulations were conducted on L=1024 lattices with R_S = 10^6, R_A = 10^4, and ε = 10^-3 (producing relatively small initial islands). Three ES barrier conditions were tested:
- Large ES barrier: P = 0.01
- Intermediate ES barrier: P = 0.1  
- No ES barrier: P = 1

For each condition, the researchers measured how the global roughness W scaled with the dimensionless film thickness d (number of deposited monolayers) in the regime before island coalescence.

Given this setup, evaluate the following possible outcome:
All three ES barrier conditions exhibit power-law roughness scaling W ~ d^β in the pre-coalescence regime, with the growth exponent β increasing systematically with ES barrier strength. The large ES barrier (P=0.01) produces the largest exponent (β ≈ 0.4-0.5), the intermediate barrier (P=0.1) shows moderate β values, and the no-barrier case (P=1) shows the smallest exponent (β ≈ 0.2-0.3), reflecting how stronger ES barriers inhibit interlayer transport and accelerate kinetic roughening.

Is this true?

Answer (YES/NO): NO